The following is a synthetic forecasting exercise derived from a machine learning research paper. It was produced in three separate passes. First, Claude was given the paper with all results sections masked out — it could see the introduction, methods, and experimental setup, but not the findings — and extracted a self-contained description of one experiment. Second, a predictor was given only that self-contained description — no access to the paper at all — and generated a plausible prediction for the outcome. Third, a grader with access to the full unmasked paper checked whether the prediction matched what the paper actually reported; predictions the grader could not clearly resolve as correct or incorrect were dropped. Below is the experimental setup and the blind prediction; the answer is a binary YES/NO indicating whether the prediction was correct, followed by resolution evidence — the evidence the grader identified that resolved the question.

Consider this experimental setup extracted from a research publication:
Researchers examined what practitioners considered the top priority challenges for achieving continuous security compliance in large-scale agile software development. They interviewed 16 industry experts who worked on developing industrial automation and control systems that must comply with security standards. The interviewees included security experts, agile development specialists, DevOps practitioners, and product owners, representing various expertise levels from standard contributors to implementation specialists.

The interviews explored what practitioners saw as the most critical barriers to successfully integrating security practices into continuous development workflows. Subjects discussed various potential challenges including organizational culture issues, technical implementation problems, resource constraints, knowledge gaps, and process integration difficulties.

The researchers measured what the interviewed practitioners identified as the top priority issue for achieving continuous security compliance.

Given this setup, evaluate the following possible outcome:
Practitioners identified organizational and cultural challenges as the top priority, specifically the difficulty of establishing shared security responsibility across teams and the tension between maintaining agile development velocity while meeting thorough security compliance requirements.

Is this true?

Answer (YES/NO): NO